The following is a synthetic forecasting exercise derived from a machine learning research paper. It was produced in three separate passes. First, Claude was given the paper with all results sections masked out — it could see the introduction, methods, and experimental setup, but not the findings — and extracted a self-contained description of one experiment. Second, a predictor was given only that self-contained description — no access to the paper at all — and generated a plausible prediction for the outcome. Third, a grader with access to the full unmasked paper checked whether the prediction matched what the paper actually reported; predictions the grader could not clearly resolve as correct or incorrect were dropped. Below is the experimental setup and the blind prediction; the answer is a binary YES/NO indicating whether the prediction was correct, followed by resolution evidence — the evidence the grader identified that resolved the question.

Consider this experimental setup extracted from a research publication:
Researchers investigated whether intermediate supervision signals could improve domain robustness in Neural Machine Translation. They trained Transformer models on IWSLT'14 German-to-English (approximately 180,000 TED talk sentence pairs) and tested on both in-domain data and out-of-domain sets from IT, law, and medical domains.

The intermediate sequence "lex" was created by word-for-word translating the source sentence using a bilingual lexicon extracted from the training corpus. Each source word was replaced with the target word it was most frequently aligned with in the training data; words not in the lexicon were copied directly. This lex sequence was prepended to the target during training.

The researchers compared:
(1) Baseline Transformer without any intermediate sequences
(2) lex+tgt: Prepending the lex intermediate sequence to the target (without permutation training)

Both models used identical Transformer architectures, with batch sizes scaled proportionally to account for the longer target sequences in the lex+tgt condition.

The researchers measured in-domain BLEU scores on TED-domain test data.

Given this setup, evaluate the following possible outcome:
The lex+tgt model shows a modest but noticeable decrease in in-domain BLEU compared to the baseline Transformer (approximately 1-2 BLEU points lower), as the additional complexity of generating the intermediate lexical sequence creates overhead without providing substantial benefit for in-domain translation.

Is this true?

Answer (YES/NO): NO